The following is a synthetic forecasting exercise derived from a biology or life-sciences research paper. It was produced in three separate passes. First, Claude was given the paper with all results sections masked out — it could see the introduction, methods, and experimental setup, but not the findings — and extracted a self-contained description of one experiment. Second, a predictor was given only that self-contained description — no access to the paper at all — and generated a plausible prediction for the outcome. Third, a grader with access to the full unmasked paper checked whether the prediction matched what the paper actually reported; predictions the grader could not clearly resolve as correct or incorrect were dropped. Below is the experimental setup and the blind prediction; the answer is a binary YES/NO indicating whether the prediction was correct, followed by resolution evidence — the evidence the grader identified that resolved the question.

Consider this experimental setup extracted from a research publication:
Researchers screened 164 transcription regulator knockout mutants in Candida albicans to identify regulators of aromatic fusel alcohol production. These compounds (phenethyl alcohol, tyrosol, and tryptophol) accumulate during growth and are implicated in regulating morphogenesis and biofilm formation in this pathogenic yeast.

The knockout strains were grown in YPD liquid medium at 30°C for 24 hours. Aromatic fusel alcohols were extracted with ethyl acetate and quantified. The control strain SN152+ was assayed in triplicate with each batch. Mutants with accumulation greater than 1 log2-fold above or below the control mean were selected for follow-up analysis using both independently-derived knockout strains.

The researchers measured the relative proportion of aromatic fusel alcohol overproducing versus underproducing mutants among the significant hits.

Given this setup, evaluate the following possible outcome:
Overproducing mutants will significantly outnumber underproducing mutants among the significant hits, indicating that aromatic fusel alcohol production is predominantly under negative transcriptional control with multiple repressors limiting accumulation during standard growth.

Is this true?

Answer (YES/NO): NO